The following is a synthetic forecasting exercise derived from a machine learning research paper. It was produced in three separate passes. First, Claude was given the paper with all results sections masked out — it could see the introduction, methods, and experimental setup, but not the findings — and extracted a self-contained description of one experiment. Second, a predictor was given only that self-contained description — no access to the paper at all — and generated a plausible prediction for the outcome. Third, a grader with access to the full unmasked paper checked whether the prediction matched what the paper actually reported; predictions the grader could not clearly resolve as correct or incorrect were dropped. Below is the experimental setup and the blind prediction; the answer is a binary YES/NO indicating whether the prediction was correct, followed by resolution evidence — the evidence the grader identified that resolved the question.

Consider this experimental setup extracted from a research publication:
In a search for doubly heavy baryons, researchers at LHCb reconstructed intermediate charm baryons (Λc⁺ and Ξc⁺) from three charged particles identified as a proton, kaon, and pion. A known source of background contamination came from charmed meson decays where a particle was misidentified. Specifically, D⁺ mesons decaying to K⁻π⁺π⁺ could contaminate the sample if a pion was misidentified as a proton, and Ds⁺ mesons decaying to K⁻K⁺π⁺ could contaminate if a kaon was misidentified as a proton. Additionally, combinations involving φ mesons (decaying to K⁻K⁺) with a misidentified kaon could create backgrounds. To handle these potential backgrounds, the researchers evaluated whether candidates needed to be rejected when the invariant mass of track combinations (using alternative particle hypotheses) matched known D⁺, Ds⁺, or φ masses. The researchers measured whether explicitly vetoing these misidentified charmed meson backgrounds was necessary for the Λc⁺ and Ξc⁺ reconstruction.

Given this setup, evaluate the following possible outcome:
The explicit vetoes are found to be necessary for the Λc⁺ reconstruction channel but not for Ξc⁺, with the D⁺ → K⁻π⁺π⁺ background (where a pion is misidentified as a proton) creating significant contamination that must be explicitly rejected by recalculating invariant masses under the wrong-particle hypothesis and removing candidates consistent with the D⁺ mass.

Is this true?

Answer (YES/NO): NO